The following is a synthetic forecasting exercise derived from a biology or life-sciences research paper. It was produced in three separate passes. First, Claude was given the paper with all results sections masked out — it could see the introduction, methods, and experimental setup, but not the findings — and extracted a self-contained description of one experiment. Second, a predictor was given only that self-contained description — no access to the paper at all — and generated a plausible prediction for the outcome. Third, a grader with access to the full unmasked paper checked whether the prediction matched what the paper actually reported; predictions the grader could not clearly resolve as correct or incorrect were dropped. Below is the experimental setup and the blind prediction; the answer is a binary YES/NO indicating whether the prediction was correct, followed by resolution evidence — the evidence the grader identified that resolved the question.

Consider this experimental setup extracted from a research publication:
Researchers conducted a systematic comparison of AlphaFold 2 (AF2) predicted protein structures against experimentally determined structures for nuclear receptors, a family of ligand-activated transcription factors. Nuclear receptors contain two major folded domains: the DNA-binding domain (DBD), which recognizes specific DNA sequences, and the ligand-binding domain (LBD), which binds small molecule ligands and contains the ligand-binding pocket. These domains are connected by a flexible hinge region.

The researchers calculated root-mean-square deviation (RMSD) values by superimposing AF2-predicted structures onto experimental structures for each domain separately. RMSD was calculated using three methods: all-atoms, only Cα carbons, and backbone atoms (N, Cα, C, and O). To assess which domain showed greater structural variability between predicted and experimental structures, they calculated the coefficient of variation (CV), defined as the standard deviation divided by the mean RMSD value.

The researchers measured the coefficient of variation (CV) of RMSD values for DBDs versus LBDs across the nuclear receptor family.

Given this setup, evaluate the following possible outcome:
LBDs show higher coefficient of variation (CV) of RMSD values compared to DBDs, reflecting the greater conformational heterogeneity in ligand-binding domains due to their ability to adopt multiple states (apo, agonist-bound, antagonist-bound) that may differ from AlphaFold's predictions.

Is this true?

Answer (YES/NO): YES